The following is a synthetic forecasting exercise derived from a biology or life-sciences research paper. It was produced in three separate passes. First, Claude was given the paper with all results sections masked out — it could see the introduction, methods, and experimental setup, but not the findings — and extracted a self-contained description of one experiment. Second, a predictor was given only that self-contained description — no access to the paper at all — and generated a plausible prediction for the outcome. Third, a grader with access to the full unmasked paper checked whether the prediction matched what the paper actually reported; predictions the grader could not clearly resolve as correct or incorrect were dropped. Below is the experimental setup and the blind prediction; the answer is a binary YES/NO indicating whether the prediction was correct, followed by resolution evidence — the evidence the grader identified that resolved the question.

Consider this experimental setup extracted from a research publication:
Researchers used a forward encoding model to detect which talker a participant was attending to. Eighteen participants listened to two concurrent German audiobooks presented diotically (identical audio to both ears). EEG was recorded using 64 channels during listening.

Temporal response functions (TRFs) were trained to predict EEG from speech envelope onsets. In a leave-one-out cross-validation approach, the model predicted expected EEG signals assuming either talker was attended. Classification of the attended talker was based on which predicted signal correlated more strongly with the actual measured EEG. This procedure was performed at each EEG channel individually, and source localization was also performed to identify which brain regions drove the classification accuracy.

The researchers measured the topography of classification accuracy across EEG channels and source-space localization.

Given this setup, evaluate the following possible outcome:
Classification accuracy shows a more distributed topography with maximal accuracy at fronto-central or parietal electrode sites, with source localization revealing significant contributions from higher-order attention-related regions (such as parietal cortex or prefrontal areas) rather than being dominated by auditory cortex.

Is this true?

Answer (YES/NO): NO